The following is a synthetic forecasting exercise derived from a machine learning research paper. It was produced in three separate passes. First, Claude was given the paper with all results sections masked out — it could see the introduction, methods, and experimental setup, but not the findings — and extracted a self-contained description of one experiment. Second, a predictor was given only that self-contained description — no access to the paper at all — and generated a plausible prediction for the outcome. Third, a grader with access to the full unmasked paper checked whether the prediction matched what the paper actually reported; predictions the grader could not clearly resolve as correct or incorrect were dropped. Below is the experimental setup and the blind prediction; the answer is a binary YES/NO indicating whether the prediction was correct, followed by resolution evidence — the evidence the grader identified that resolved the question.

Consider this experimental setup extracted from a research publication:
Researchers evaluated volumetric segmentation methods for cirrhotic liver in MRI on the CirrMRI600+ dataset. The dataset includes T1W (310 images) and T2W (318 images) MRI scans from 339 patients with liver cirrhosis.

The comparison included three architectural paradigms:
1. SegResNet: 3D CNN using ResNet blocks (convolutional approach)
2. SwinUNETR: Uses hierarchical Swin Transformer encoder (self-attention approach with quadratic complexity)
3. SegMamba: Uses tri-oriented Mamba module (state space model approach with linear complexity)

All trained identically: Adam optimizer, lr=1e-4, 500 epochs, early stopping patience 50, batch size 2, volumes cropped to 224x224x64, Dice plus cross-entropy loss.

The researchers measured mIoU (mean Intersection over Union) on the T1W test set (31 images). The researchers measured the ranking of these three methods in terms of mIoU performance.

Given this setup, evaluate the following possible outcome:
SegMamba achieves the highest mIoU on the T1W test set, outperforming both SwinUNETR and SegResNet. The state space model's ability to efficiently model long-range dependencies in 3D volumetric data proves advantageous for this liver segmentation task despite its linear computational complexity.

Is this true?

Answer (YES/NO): YES